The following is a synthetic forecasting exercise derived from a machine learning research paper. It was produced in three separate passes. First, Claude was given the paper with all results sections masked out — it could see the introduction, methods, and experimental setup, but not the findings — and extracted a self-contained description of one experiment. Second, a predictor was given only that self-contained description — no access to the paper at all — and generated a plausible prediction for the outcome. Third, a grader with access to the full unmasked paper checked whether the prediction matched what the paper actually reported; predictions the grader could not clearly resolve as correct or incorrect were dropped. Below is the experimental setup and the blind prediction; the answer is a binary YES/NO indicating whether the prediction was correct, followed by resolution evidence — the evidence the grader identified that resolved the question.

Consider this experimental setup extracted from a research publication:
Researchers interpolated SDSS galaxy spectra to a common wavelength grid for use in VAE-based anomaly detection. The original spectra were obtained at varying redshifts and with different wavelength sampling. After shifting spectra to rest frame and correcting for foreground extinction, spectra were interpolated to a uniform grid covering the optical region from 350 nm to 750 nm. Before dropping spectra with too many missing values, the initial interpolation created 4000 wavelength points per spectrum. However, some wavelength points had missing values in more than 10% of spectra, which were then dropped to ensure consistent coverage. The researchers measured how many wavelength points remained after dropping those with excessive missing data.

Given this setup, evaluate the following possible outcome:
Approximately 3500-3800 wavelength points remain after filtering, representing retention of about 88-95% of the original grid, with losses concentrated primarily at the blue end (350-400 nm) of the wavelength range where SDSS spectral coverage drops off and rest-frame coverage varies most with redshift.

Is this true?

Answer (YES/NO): YES